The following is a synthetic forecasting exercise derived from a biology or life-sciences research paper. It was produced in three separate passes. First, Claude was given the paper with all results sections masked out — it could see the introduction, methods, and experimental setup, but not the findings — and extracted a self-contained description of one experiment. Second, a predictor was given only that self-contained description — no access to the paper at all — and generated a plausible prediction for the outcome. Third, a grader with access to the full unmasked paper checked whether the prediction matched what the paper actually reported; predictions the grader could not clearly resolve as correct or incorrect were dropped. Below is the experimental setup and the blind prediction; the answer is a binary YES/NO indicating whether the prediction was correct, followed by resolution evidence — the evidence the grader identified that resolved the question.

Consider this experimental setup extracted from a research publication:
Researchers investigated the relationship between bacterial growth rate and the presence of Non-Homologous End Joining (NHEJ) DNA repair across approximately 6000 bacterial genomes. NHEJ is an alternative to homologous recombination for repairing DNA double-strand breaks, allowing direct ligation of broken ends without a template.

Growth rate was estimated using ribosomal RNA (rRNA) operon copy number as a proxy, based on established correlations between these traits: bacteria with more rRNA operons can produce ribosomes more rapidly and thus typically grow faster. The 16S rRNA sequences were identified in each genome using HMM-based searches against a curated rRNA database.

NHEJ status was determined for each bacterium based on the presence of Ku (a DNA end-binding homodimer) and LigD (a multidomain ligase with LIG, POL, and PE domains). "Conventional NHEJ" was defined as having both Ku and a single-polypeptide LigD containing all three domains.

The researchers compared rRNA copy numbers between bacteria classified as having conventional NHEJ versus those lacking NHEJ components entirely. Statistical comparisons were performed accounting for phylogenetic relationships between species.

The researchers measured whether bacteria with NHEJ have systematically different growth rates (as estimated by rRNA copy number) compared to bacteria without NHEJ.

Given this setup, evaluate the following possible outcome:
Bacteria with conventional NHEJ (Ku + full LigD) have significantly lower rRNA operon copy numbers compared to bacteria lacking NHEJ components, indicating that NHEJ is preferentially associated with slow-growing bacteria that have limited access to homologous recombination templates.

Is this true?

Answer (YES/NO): YES